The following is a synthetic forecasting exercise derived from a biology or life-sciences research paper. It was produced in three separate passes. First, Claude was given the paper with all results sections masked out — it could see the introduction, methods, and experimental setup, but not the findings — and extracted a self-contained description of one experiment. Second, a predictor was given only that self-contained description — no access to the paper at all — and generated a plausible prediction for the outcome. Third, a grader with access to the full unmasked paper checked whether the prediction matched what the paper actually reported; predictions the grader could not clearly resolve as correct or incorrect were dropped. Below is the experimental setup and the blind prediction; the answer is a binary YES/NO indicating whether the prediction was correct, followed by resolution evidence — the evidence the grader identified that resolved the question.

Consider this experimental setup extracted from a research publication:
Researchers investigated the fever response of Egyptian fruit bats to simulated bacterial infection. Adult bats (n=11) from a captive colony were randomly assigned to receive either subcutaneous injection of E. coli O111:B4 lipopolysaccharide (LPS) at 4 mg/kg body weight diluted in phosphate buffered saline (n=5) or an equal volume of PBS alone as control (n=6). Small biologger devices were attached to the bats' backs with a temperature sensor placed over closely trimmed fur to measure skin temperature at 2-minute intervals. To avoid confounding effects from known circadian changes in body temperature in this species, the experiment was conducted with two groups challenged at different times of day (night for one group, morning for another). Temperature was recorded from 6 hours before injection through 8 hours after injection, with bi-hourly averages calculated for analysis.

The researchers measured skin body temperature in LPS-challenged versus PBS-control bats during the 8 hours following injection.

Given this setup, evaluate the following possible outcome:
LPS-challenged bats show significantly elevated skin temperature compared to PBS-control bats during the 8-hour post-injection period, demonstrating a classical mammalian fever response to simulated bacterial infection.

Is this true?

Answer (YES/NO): YES